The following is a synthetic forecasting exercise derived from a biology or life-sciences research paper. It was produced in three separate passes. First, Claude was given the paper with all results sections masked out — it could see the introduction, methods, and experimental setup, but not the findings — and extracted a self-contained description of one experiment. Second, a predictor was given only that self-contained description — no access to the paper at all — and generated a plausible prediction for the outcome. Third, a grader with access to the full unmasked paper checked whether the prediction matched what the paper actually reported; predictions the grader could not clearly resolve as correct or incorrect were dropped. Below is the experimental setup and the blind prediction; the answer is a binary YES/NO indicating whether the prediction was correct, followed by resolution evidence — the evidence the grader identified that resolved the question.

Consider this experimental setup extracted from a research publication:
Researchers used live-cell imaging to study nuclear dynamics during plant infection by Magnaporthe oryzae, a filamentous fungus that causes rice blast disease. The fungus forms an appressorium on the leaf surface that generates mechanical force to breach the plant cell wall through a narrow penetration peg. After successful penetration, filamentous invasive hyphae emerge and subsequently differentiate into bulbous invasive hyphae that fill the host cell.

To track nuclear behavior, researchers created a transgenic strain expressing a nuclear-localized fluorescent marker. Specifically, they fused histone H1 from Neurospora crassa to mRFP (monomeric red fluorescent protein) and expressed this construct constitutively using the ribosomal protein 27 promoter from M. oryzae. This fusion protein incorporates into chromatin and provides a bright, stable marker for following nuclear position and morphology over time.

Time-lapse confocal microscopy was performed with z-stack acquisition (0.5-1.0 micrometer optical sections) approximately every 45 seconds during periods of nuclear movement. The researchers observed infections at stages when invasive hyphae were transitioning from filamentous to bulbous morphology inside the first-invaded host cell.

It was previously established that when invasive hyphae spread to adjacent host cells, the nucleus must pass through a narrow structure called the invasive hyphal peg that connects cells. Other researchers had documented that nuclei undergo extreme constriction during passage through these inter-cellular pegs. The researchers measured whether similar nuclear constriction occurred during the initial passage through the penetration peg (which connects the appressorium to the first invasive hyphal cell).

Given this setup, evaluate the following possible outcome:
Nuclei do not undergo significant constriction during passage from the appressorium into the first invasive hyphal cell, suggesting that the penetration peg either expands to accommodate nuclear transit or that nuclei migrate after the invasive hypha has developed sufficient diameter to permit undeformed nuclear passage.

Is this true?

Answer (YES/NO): NO